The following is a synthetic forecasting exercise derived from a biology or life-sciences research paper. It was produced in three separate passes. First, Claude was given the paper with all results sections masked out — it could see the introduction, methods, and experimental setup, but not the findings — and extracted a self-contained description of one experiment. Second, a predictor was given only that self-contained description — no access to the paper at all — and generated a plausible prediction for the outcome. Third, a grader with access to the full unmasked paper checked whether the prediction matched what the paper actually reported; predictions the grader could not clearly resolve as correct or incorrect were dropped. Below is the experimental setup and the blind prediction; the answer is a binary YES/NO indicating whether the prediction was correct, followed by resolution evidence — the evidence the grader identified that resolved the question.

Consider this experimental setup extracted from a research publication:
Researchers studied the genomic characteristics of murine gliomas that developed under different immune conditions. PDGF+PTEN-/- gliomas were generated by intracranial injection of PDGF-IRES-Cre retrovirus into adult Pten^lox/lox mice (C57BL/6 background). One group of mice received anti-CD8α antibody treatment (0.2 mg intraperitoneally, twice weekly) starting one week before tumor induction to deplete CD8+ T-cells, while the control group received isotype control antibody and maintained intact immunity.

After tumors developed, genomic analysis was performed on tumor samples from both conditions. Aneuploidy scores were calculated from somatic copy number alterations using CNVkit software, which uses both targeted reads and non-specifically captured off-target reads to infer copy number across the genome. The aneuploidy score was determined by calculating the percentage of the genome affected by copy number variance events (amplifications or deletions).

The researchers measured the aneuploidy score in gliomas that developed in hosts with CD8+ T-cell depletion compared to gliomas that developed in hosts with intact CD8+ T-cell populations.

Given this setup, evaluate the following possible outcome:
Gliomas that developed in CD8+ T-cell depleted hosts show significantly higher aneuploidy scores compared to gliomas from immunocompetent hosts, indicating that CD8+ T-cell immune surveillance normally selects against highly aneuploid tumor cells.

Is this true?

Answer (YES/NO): YES